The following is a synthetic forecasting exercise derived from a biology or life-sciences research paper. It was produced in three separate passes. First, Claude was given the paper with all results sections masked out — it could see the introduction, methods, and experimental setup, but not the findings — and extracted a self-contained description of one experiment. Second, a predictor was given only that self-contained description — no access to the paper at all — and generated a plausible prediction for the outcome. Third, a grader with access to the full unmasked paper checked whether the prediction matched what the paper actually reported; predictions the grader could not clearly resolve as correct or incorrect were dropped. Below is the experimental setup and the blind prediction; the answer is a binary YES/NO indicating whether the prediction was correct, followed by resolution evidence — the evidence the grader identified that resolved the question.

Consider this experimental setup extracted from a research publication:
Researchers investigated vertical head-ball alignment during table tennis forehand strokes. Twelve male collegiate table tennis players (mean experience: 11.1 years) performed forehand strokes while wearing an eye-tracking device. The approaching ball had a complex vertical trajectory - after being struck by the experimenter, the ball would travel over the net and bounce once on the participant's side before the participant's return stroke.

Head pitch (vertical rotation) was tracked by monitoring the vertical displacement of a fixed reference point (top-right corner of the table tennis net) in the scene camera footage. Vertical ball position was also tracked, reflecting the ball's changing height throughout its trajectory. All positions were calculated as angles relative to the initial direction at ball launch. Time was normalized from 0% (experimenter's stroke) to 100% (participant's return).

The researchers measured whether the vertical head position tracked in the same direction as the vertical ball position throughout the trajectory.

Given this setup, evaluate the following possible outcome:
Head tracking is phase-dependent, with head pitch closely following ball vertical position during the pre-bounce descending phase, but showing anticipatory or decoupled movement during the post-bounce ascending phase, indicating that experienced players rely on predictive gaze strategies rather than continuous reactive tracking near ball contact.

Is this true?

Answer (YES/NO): NO